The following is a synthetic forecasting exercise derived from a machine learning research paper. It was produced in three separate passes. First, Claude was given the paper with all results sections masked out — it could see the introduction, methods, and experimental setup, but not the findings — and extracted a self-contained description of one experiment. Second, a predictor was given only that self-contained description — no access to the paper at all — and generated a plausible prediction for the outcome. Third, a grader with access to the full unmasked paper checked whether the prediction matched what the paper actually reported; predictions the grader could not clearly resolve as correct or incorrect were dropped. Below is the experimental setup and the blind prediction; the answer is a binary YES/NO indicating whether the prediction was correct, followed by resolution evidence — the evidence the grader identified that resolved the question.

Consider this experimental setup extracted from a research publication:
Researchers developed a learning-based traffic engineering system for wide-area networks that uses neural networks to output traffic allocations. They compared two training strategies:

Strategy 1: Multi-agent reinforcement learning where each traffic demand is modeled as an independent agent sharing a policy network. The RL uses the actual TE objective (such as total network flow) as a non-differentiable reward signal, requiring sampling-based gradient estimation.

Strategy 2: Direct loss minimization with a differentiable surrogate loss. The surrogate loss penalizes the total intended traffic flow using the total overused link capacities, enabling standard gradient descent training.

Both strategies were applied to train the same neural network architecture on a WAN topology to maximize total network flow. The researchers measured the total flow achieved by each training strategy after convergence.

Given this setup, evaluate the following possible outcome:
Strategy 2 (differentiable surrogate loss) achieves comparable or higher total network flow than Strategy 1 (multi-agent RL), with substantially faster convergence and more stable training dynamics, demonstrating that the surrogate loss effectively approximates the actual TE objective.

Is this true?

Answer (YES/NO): NO